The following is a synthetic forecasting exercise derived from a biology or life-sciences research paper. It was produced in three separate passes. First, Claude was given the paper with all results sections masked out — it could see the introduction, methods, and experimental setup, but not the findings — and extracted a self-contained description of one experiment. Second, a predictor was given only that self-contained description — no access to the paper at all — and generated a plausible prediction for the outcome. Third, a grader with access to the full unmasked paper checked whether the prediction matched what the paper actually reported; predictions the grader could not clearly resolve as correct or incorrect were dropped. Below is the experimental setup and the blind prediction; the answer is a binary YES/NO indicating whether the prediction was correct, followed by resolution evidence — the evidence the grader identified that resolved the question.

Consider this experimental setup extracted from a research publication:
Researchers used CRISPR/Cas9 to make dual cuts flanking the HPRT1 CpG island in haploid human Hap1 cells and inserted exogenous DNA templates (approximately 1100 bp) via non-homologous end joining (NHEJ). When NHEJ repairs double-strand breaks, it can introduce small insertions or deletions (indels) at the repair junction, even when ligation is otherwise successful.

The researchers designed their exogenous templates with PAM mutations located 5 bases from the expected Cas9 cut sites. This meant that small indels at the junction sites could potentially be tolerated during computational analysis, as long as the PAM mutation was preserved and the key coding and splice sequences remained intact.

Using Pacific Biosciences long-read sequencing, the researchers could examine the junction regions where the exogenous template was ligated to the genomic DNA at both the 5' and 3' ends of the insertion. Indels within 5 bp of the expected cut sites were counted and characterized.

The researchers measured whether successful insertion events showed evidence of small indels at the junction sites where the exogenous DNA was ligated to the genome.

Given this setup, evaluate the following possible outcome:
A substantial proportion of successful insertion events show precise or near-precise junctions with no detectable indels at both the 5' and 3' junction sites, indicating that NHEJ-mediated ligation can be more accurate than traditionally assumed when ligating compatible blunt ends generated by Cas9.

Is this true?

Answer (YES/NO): YES